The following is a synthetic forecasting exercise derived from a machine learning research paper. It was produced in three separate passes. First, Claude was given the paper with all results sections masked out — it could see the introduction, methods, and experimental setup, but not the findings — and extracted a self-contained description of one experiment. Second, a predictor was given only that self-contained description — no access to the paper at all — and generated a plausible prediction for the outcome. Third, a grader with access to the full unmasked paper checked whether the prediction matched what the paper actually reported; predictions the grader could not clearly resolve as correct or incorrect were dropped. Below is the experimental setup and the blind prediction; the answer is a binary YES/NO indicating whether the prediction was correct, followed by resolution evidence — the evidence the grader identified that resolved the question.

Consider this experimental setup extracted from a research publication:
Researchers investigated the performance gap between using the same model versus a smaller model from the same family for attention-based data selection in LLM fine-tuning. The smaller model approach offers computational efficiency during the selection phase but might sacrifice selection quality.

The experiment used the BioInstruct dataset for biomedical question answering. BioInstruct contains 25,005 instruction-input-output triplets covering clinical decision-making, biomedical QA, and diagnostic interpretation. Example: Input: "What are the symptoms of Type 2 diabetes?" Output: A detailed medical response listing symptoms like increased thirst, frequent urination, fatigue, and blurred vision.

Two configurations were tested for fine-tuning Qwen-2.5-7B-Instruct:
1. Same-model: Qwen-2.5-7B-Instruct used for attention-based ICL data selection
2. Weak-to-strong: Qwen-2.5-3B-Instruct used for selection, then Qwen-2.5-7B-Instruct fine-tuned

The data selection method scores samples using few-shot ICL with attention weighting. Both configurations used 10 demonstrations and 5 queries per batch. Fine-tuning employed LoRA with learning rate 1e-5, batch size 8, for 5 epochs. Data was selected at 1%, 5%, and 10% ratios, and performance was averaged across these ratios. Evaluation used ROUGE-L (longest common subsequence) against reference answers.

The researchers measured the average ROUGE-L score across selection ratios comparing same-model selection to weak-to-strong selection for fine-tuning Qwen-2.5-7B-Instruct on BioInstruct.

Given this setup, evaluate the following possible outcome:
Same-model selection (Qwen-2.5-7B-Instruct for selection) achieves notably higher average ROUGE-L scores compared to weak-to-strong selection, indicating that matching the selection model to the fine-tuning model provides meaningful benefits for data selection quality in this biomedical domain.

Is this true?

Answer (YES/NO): NO